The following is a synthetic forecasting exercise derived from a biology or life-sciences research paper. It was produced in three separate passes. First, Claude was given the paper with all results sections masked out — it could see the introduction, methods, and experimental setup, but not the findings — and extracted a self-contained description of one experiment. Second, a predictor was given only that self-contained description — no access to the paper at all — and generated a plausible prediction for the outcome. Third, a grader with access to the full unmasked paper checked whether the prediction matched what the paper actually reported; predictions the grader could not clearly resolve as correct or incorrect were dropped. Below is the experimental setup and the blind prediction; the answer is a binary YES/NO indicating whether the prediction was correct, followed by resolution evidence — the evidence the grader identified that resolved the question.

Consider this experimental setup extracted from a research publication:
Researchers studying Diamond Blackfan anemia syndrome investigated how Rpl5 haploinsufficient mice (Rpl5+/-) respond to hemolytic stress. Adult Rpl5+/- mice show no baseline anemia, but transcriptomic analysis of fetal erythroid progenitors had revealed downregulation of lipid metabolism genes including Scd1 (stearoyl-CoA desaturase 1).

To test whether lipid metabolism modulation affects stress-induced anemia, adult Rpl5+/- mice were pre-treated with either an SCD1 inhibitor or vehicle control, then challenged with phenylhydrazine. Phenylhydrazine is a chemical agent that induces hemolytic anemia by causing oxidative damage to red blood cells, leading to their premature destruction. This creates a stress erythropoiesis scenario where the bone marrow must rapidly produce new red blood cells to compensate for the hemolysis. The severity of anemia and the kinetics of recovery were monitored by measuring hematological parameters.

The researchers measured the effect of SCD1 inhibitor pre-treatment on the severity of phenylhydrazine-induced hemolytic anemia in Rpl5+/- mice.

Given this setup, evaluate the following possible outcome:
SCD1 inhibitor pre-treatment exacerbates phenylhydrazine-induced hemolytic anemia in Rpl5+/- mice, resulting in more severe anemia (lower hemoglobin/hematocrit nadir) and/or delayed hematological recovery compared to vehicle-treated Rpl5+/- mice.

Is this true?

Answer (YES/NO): NO